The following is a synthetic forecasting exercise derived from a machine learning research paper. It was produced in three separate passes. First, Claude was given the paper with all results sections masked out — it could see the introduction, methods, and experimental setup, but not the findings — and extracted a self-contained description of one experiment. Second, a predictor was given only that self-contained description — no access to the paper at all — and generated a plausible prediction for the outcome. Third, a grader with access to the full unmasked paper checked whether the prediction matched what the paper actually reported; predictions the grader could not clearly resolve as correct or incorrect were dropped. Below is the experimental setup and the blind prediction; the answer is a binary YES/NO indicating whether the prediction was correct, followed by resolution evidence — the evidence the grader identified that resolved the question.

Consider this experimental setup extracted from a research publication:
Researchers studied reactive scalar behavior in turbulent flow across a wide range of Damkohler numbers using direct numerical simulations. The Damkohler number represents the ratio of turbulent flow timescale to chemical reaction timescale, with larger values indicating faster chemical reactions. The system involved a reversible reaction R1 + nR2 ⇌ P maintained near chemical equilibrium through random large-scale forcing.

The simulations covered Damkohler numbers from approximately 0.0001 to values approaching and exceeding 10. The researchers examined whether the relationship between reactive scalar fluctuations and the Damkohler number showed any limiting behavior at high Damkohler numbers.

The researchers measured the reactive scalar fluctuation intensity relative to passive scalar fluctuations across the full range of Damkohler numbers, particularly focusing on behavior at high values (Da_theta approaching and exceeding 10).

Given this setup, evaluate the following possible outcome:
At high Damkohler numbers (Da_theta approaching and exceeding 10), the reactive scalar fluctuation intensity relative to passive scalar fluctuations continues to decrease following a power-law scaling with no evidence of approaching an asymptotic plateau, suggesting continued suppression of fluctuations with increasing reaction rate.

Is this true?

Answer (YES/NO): NO